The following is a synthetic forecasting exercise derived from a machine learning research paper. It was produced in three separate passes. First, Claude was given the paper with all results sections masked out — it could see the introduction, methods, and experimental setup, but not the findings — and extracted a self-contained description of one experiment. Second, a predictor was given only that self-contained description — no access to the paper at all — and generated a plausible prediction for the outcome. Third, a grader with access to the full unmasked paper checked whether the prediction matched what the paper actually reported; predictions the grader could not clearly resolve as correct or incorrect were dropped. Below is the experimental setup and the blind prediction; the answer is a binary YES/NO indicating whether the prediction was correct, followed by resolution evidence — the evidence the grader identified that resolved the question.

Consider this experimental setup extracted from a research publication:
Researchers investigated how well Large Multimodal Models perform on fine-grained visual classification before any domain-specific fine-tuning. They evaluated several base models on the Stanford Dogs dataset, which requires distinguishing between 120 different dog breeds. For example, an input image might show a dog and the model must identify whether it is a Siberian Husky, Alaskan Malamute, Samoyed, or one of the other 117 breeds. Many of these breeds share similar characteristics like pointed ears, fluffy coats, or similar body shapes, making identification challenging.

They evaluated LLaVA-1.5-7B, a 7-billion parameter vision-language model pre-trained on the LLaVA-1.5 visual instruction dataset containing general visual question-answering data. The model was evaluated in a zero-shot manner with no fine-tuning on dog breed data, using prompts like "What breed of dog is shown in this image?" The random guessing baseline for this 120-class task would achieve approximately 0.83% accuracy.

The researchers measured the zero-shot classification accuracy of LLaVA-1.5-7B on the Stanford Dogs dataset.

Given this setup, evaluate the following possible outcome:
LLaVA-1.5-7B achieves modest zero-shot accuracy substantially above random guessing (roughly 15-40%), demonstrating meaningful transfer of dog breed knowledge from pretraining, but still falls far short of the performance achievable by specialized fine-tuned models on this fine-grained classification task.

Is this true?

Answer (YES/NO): NO